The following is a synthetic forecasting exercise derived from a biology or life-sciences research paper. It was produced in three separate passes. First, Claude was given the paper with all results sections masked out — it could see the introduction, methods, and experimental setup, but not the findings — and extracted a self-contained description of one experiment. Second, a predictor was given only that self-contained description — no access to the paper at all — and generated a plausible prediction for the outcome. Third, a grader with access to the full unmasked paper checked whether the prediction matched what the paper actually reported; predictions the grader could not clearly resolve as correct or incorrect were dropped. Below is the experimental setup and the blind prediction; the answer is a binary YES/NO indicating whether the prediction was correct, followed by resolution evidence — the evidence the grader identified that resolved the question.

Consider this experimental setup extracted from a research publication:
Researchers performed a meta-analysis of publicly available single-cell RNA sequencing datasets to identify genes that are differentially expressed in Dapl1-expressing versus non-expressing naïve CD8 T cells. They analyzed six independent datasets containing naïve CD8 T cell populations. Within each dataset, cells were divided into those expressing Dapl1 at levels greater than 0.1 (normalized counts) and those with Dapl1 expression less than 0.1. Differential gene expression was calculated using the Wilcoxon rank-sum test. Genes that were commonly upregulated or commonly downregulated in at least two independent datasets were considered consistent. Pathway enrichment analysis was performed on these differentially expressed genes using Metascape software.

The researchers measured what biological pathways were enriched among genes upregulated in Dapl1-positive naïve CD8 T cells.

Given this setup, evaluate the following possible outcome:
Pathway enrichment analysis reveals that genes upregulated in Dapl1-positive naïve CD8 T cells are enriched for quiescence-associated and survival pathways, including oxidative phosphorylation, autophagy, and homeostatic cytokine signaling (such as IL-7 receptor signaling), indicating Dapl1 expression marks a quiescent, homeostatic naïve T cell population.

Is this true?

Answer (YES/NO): NO